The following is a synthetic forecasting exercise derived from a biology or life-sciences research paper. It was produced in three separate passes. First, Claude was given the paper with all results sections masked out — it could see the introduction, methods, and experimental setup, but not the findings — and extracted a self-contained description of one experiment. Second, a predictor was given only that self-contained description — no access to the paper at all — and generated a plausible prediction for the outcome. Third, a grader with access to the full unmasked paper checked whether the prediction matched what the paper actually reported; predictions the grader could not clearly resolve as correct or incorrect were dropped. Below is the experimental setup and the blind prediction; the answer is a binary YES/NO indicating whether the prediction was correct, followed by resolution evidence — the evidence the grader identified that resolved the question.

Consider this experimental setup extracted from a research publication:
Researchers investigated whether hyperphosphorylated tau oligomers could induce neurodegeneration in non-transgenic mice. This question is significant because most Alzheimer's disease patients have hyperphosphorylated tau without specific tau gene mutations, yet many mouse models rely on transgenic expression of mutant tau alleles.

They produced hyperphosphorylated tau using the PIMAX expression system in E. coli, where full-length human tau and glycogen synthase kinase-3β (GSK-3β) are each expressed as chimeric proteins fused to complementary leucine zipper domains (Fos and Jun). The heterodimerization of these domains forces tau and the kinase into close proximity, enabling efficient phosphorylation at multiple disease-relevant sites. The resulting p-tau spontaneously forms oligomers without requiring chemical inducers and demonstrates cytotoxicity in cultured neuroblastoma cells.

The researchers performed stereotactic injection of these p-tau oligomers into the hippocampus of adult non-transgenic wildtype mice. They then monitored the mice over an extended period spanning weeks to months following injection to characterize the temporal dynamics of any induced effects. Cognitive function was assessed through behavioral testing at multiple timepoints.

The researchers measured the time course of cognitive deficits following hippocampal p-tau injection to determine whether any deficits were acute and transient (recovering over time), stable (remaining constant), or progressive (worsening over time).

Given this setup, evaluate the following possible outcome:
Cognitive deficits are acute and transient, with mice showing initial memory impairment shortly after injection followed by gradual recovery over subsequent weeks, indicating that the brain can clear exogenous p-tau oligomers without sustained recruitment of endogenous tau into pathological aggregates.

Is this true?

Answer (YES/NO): NO